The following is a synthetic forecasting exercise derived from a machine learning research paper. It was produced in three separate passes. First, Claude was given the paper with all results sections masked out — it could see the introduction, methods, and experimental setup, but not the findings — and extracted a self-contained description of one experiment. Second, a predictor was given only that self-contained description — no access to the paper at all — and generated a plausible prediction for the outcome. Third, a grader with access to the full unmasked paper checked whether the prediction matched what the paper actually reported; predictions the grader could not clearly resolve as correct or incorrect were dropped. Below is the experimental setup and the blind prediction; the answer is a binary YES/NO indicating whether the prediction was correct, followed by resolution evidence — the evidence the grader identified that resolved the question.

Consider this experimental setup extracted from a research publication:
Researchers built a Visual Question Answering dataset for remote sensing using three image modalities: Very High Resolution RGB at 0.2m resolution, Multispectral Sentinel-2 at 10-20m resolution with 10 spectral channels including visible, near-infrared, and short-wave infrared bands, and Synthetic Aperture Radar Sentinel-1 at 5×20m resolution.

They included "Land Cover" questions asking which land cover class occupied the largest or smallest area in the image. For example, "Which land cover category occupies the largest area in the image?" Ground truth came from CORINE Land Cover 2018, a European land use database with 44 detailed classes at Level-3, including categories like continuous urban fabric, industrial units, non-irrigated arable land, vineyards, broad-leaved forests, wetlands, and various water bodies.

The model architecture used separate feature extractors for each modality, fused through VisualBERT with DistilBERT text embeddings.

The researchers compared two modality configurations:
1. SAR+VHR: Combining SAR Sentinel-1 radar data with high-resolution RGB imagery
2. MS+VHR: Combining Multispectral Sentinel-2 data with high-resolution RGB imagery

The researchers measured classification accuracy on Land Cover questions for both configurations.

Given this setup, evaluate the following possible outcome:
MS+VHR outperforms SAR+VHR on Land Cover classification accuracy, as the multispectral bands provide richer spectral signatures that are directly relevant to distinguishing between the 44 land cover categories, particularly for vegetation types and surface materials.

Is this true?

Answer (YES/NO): NO